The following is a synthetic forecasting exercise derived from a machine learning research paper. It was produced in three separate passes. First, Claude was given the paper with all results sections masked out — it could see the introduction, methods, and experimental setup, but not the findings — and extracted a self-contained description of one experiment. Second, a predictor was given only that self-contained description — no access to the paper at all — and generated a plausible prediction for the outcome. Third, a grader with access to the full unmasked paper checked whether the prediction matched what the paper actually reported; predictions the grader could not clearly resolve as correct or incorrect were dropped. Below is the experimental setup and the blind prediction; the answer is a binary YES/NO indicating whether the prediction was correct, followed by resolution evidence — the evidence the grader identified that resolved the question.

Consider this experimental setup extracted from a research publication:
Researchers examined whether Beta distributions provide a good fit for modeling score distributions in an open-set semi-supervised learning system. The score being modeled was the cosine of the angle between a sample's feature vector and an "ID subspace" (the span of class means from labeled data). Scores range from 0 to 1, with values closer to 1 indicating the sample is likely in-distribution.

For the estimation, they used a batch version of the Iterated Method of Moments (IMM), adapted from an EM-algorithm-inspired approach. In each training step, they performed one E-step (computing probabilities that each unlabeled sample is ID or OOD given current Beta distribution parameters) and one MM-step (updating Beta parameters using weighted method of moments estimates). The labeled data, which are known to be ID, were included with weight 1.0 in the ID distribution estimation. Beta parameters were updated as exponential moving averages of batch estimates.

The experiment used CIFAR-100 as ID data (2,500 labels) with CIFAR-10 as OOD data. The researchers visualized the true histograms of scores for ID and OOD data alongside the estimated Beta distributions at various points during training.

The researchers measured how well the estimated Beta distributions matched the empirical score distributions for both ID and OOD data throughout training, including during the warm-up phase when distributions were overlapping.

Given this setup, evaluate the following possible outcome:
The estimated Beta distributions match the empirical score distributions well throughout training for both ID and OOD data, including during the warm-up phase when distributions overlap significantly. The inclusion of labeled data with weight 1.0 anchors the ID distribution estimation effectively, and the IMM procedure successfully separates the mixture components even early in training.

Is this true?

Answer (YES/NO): YES